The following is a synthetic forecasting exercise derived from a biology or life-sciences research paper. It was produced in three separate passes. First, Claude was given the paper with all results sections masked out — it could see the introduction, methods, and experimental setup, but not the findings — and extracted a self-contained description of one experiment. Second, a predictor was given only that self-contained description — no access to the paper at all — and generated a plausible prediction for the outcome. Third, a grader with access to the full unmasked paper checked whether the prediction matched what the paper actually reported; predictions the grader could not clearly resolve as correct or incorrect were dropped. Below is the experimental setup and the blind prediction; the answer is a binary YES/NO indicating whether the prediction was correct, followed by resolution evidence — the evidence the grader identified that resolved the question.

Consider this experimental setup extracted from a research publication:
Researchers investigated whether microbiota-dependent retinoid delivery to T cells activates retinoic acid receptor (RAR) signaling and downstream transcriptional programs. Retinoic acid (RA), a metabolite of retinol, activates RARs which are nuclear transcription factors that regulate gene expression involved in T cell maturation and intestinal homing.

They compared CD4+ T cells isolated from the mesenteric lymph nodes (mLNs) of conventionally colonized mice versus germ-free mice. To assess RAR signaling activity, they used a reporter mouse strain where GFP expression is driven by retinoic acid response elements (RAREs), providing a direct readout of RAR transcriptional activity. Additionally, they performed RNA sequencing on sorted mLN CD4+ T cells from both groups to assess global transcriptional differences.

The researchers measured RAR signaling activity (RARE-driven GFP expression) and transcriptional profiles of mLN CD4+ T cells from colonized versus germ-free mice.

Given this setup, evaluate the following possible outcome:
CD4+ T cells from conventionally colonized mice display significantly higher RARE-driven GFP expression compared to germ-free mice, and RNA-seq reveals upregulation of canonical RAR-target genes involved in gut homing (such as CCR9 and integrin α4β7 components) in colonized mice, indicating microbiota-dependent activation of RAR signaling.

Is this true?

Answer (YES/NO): YES